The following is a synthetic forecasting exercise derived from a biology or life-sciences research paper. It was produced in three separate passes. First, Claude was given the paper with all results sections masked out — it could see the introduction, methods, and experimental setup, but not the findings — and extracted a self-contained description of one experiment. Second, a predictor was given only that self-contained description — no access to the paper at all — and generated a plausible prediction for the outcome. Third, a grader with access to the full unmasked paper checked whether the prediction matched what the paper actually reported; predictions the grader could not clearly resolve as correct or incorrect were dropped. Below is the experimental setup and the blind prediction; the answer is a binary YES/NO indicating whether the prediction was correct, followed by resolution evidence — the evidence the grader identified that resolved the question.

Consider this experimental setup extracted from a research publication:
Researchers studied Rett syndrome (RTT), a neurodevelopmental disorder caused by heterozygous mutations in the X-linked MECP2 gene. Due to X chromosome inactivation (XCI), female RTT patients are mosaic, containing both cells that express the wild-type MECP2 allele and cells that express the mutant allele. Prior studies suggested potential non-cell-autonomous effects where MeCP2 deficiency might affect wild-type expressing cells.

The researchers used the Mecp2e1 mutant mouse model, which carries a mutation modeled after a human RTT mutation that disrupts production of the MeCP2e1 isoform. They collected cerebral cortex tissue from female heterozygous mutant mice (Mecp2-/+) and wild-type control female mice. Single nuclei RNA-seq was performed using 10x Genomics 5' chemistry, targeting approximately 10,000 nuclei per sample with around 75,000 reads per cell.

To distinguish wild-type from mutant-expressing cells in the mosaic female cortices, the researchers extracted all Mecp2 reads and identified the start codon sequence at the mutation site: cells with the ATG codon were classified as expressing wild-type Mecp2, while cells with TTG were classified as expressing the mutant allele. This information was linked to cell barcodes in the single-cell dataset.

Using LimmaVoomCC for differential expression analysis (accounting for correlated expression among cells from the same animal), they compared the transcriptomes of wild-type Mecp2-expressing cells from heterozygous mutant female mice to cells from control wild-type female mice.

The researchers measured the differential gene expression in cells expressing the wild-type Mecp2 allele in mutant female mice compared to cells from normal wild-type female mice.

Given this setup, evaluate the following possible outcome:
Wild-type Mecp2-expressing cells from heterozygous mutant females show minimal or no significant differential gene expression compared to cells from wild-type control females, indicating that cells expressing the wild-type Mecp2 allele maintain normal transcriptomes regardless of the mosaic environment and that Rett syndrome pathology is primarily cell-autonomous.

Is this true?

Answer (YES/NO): NO